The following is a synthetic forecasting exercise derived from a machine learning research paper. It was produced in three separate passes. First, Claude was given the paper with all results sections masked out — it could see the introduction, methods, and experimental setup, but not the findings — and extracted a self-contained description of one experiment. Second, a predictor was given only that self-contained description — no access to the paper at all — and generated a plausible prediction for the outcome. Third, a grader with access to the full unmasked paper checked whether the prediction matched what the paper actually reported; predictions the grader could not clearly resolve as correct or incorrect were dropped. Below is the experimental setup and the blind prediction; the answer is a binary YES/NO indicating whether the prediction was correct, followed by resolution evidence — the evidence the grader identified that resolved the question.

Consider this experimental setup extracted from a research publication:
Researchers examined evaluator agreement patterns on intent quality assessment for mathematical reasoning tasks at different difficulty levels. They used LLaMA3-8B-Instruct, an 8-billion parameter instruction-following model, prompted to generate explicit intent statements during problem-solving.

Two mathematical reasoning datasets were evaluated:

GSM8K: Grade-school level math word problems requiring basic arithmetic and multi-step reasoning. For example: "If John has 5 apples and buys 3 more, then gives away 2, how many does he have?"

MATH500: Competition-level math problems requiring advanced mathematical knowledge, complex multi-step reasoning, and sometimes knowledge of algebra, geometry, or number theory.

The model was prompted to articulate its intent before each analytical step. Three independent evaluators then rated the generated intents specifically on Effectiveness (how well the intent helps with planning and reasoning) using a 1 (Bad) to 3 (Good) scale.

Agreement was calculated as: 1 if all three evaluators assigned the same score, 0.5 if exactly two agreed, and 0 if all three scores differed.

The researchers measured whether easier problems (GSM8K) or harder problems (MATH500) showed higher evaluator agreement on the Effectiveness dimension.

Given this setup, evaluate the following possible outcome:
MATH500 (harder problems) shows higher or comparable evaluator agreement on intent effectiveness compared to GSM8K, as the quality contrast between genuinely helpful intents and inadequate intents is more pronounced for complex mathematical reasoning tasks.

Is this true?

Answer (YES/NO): NO